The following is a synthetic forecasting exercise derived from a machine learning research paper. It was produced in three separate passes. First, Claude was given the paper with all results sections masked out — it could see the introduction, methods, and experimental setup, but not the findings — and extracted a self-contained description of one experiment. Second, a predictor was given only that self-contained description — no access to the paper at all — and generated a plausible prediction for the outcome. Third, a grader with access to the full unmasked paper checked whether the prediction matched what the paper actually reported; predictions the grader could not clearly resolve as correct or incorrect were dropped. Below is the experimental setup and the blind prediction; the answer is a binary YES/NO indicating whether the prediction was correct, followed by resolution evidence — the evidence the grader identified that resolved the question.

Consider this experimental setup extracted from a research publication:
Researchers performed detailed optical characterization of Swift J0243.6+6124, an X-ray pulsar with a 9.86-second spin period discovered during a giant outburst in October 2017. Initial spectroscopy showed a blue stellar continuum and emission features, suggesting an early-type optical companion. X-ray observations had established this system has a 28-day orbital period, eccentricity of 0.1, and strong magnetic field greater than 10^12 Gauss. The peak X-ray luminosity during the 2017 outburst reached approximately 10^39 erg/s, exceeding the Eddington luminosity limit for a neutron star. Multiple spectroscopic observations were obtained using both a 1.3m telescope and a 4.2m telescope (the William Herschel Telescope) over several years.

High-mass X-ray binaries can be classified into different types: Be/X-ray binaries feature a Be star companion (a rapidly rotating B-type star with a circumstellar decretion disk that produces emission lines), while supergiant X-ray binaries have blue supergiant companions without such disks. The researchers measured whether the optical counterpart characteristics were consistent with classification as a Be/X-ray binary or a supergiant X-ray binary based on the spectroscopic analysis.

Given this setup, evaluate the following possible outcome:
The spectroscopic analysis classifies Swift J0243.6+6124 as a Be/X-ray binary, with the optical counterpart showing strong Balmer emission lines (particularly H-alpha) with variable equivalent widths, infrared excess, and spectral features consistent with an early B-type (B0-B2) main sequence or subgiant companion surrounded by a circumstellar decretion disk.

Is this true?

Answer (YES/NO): NO